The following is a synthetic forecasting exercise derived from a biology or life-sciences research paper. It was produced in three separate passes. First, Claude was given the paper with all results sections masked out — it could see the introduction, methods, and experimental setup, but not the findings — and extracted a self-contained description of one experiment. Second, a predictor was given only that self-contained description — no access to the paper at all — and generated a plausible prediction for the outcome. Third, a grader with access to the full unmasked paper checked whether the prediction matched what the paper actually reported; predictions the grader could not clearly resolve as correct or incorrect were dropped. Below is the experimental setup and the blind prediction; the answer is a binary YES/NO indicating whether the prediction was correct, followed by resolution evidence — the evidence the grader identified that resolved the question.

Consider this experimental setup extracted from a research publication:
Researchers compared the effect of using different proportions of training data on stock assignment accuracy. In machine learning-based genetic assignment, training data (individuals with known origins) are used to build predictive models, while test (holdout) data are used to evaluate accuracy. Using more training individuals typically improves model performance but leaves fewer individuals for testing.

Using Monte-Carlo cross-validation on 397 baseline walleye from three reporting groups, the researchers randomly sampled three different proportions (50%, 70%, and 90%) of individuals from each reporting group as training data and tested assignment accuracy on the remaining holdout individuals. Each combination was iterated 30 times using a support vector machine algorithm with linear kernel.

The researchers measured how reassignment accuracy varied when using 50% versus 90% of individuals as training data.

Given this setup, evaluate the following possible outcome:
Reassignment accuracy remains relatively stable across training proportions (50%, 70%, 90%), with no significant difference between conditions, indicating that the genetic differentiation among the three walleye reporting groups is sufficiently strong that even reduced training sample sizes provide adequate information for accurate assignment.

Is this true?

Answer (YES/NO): YES